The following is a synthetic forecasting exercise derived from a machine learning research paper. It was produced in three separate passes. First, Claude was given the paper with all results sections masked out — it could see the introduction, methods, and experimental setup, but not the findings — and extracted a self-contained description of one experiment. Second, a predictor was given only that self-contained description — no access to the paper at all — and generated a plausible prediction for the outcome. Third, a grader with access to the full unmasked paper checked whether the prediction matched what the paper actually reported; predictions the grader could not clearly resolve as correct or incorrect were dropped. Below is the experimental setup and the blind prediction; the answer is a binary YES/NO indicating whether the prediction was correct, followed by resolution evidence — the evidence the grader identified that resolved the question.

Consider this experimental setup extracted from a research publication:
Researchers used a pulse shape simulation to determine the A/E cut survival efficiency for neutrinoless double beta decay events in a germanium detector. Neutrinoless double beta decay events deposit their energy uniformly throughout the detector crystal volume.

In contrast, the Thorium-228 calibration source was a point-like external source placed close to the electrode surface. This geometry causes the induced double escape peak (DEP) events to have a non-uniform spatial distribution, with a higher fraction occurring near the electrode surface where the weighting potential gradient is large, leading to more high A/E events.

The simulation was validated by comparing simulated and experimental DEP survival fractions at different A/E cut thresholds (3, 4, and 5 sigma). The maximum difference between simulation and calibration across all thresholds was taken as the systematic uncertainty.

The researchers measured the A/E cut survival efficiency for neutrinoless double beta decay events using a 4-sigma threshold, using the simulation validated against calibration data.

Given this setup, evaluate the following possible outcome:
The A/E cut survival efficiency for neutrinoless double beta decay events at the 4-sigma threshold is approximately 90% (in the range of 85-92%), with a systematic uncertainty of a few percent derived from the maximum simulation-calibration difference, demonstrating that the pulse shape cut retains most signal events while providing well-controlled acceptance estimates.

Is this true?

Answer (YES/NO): NO